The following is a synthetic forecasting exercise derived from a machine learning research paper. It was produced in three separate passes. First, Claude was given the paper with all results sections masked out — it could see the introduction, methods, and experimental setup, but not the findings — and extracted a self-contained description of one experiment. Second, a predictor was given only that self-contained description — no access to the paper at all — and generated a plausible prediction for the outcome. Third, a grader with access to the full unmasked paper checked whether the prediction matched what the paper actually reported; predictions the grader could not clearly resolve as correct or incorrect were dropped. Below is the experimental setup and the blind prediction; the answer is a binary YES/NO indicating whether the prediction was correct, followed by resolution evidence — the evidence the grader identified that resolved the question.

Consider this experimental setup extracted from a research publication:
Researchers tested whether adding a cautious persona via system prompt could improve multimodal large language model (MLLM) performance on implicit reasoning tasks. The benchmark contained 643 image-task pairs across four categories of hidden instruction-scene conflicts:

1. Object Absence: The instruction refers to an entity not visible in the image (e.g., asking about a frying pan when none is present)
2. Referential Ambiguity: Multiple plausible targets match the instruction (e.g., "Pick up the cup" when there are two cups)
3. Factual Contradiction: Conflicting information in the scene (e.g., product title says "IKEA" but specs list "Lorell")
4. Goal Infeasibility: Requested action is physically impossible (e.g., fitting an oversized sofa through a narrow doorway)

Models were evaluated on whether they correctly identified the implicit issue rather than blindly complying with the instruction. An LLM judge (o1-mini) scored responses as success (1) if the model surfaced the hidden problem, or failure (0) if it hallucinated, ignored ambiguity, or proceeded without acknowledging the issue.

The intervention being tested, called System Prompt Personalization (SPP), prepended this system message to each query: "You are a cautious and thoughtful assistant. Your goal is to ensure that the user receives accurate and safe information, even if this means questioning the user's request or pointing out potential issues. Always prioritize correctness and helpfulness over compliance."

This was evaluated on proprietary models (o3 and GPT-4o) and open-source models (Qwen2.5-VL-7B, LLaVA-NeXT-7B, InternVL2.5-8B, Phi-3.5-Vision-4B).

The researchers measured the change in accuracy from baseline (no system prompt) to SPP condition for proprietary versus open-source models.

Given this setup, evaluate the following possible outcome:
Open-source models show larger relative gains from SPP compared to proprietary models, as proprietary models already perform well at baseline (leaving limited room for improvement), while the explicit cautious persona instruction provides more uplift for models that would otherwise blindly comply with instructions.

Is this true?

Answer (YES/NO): NO